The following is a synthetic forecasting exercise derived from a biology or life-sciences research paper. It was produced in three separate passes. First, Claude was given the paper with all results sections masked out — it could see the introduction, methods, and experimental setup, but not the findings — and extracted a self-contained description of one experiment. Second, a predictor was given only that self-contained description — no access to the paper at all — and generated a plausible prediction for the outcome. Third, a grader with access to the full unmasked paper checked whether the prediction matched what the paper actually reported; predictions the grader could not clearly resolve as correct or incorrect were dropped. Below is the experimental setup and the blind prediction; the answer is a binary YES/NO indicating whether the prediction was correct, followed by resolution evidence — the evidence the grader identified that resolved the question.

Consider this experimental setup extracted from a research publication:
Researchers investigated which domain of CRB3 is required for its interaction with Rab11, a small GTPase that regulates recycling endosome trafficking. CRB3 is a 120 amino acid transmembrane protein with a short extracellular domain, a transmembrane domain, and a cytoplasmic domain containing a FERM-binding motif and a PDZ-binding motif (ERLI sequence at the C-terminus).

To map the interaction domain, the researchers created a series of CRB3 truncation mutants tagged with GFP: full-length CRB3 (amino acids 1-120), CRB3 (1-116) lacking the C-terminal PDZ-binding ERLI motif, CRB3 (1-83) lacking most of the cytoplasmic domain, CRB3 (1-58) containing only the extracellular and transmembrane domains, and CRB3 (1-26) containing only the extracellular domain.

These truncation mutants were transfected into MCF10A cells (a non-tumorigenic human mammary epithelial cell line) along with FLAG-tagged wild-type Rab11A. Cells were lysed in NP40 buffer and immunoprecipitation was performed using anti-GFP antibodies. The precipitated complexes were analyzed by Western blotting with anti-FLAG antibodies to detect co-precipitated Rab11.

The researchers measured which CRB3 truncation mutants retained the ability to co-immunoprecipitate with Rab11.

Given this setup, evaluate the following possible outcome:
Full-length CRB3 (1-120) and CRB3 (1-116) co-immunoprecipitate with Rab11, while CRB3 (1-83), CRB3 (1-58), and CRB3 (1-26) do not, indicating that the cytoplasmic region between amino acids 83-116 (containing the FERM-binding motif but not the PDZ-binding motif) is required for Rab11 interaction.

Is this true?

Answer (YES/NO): NO